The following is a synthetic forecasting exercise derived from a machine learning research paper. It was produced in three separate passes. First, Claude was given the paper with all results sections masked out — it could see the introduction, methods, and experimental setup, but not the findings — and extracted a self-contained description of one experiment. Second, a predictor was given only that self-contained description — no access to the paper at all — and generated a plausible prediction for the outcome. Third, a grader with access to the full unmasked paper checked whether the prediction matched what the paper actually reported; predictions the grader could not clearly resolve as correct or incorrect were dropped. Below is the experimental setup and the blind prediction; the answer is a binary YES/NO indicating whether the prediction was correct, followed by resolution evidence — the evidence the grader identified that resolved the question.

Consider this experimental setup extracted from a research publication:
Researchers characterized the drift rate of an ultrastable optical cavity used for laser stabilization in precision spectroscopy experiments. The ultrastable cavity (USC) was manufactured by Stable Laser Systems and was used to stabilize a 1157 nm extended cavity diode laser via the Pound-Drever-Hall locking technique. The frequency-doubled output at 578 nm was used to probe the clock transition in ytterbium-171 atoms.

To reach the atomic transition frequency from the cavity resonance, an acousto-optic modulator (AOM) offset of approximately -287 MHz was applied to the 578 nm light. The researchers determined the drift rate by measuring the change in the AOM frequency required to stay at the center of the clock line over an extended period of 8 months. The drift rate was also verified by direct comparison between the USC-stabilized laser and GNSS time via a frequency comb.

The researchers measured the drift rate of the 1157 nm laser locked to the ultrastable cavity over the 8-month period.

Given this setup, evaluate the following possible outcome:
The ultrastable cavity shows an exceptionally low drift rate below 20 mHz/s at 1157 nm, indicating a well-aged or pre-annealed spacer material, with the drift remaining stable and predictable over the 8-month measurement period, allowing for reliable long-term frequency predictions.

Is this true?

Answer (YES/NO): YES